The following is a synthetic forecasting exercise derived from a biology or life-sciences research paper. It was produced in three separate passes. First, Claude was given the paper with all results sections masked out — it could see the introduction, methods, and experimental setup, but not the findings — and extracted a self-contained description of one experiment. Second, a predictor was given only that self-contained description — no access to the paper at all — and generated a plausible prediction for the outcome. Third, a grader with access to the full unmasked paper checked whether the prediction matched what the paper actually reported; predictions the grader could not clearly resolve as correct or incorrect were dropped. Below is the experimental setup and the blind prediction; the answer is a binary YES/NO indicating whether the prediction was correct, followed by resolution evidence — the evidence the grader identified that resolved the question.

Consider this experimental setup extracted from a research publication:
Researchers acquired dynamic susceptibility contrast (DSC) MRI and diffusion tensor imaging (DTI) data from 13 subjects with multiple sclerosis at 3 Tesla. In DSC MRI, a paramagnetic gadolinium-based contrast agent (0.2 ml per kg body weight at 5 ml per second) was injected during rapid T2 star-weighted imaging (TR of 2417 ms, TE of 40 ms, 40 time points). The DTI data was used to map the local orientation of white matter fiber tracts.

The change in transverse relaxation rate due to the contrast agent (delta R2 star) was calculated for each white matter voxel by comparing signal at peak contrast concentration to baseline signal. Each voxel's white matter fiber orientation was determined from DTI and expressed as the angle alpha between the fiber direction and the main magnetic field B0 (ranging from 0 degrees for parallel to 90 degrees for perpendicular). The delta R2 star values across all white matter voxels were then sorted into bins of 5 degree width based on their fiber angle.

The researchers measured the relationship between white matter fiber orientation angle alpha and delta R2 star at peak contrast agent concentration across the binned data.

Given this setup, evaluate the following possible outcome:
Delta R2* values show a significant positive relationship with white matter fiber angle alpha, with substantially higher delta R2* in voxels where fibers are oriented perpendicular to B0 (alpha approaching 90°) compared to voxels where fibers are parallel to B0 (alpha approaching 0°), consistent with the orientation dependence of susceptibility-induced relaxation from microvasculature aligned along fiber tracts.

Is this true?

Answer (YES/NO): YES